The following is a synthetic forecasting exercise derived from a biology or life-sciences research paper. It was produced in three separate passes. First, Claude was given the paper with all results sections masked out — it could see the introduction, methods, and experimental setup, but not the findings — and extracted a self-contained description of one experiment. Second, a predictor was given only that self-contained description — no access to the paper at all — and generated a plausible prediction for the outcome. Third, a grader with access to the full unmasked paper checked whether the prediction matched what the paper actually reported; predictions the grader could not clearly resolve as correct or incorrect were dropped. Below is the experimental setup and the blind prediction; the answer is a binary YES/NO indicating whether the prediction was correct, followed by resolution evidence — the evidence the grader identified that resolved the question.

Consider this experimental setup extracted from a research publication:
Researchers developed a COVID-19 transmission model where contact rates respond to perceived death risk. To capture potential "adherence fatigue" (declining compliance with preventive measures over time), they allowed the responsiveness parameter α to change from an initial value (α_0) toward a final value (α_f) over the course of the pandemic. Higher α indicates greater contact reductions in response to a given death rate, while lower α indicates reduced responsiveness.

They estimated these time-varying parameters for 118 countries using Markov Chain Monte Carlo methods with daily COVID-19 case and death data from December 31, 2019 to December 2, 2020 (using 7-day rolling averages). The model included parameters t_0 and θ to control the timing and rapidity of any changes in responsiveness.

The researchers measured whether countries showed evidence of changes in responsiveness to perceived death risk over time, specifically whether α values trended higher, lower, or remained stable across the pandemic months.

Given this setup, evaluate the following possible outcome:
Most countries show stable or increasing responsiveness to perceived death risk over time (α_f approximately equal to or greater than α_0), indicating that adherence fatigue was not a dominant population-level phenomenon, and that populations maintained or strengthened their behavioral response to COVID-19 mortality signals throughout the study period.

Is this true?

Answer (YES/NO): NO